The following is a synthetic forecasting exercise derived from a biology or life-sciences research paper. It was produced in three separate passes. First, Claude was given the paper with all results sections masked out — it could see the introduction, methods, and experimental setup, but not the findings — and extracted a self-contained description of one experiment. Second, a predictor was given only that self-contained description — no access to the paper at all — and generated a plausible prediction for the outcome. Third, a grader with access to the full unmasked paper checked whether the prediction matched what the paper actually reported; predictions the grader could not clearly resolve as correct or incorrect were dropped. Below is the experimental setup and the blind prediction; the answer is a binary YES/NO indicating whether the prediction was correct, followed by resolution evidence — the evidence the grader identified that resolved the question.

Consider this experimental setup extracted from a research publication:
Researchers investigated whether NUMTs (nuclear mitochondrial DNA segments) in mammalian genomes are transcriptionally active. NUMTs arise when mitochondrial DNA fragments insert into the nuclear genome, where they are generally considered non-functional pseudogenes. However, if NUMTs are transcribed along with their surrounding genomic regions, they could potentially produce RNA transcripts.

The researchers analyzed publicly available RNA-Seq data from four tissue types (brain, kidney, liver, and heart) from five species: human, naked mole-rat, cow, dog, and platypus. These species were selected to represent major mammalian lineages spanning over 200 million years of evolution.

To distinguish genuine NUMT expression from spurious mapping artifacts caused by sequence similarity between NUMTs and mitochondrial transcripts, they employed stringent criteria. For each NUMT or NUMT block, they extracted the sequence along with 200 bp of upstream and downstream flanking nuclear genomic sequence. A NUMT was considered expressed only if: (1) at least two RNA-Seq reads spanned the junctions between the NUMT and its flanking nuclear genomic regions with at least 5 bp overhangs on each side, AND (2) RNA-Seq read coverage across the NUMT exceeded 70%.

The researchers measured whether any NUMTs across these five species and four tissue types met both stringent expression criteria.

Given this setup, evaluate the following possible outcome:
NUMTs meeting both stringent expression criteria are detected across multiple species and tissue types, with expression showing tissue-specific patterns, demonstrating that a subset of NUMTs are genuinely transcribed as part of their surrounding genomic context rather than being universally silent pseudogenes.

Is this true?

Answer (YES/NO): YES